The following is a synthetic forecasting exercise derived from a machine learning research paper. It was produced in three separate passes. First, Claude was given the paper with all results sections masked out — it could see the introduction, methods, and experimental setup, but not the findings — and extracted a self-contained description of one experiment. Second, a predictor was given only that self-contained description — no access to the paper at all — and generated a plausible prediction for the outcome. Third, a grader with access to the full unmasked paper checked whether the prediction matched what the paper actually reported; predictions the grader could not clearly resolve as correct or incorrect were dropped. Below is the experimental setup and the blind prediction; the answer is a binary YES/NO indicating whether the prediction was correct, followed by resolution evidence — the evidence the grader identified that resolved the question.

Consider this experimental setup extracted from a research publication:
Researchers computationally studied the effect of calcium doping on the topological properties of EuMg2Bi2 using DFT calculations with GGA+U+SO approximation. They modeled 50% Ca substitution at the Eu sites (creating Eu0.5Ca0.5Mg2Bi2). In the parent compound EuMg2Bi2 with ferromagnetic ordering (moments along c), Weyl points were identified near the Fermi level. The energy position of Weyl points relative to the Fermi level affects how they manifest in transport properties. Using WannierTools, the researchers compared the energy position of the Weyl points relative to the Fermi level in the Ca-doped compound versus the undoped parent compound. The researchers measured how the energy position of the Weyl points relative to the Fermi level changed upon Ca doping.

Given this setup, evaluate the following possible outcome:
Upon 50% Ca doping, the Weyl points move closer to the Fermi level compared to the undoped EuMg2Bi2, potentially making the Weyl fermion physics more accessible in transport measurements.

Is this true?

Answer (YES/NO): YES